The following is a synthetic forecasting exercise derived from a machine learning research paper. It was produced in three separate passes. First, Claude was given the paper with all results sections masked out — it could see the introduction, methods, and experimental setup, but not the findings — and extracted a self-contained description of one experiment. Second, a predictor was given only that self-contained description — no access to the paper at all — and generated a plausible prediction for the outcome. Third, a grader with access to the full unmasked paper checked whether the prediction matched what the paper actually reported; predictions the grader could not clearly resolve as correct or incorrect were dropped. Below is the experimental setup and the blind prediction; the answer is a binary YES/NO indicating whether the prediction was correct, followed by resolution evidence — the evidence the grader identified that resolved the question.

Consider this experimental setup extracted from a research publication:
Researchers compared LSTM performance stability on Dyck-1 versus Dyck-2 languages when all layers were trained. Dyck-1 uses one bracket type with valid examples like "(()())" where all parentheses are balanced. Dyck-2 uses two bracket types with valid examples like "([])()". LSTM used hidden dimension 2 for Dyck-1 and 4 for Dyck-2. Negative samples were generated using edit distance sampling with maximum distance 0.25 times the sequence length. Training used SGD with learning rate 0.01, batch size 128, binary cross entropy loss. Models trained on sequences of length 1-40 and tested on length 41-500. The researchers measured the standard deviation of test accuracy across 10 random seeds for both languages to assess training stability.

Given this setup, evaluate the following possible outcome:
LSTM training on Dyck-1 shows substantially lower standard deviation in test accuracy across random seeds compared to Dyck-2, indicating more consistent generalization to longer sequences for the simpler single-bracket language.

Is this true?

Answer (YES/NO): YES